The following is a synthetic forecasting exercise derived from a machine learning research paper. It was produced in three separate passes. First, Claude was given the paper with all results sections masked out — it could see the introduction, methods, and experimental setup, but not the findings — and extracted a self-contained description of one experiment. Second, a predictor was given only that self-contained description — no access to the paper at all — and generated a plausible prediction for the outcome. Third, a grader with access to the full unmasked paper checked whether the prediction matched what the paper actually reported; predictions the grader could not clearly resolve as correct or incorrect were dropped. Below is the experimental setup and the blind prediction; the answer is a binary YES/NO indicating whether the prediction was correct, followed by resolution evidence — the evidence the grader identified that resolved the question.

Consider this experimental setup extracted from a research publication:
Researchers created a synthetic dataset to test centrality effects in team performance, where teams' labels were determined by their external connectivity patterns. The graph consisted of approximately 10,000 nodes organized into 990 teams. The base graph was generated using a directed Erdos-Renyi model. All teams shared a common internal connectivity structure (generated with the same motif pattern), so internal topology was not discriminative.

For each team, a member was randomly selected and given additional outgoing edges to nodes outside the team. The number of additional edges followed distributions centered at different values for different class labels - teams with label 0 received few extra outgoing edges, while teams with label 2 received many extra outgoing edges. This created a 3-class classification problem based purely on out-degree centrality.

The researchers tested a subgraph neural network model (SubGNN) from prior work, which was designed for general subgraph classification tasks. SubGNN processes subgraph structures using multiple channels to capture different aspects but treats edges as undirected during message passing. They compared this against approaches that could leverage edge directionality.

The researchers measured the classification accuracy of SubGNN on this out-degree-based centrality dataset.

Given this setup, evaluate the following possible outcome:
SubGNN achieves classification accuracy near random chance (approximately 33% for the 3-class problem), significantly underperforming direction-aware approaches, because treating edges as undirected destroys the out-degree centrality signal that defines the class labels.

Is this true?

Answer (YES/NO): NO